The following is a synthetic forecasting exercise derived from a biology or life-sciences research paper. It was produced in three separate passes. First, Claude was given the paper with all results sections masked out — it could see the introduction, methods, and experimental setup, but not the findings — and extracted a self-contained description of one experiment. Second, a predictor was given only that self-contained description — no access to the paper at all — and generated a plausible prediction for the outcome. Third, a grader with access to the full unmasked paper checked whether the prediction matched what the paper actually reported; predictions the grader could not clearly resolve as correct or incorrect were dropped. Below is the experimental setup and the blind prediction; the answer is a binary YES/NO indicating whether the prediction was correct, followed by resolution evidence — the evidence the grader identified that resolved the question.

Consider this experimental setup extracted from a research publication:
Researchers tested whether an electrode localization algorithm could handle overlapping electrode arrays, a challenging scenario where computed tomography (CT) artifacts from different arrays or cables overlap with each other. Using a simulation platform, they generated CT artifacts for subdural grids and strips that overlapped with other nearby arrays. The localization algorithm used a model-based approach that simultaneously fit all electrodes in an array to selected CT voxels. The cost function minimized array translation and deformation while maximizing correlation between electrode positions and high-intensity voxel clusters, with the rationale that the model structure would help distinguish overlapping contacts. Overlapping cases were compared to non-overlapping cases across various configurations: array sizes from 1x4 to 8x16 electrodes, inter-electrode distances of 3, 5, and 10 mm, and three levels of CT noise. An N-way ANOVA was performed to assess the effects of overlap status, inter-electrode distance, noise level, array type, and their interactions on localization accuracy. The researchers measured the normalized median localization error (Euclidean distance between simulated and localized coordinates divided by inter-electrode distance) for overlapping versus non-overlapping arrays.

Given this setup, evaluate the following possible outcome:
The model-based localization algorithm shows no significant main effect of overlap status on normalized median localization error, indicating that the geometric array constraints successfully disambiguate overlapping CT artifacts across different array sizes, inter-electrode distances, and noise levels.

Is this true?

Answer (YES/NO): NO